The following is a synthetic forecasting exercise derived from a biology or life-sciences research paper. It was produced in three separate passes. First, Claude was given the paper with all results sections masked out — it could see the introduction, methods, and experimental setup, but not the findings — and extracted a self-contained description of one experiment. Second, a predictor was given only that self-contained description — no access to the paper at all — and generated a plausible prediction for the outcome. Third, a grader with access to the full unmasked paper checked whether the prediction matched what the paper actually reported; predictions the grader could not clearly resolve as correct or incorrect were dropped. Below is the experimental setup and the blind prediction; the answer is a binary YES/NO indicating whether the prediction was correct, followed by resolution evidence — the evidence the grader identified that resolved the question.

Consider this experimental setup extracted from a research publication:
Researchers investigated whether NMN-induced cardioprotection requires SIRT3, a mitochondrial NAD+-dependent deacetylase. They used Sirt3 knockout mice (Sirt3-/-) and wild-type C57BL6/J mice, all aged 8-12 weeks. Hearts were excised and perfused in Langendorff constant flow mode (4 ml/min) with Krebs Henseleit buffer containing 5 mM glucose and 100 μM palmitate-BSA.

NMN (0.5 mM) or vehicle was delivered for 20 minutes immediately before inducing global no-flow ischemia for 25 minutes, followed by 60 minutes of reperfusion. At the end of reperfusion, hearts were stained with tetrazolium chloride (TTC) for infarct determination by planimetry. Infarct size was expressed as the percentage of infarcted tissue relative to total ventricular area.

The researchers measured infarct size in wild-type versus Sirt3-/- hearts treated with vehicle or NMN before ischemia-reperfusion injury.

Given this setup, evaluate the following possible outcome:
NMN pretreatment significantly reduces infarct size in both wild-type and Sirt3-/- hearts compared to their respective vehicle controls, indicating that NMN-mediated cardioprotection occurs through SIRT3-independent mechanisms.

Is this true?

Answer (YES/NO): NO